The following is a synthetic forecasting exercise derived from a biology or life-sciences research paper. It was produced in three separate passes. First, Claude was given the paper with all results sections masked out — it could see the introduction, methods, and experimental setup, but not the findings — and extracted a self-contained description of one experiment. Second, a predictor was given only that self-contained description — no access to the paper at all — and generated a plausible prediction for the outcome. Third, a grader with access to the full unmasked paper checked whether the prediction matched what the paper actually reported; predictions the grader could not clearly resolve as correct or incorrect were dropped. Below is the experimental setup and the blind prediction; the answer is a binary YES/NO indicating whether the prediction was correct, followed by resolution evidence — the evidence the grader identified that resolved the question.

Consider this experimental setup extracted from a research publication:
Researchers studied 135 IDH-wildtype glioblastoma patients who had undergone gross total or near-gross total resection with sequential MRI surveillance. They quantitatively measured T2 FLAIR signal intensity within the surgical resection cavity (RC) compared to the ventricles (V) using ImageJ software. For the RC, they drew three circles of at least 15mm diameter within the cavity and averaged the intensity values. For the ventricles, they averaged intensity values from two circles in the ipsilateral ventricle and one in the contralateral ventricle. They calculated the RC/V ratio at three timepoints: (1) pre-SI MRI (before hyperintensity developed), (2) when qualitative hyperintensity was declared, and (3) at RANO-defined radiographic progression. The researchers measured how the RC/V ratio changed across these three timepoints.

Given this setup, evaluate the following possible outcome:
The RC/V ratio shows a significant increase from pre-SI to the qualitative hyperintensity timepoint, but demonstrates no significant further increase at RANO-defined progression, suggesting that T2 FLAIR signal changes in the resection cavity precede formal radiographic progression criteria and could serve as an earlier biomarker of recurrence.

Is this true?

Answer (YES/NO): YES